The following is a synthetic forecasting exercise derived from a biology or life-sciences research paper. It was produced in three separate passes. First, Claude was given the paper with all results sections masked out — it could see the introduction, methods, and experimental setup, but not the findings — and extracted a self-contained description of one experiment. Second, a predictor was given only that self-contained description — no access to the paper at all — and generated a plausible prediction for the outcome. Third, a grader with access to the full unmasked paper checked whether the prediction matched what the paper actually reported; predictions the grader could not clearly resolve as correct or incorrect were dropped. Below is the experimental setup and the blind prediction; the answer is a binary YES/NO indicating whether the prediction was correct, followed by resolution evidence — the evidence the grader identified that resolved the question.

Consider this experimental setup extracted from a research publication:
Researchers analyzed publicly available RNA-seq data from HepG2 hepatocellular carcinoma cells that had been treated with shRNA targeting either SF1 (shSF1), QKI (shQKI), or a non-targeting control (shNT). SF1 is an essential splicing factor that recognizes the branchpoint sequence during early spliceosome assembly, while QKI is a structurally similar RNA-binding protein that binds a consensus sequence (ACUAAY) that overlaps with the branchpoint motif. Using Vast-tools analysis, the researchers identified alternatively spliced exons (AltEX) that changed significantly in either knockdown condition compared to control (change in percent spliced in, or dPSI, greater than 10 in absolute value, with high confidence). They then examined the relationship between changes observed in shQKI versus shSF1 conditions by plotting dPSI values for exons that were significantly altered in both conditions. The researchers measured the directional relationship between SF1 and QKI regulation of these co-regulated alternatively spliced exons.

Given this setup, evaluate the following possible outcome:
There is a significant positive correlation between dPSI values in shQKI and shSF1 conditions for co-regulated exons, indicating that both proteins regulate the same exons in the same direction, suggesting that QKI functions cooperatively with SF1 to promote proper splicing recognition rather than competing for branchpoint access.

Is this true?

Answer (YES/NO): NO